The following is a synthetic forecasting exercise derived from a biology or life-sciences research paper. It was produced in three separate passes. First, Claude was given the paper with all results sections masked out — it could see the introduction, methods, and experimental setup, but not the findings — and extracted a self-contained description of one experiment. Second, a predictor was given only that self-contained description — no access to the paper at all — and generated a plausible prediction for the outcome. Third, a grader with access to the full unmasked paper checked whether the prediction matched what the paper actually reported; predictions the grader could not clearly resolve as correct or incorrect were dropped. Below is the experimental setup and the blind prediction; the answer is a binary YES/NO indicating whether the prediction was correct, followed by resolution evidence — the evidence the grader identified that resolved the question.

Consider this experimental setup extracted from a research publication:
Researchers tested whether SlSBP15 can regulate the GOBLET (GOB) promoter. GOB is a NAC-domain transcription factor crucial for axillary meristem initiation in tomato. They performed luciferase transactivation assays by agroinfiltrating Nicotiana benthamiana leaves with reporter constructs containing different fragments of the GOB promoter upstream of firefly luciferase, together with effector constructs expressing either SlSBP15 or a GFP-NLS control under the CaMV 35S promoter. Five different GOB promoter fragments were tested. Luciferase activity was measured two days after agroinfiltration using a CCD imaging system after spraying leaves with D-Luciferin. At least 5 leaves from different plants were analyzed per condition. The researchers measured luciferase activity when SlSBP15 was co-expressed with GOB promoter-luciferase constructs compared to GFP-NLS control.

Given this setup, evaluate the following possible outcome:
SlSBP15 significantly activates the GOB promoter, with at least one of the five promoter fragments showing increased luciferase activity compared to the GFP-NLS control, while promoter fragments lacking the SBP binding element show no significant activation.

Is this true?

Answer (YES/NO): NO